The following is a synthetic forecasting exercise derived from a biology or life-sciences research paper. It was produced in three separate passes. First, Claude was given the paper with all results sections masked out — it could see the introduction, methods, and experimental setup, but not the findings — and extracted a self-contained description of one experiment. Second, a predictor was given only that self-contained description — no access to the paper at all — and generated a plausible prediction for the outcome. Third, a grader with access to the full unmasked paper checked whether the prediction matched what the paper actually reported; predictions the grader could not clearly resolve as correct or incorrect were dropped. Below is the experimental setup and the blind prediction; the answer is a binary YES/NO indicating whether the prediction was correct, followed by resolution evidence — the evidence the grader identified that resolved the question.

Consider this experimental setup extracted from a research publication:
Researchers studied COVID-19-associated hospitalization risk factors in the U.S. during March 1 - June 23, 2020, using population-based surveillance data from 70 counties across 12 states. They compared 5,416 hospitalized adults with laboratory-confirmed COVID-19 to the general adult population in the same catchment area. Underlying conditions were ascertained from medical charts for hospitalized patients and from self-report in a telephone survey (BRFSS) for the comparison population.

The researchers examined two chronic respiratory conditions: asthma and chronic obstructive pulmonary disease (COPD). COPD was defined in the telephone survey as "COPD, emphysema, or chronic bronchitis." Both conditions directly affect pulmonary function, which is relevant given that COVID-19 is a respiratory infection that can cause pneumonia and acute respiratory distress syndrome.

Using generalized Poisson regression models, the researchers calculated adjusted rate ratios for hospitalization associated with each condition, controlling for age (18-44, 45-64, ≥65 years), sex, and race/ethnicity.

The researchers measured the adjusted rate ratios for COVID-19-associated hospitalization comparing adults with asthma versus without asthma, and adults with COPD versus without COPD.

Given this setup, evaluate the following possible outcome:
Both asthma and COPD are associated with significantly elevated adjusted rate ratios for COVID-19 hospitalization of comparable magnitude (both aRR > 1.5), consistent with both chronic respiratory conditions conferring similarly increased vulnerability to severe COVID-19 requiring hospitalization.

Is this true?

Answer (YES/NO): NO